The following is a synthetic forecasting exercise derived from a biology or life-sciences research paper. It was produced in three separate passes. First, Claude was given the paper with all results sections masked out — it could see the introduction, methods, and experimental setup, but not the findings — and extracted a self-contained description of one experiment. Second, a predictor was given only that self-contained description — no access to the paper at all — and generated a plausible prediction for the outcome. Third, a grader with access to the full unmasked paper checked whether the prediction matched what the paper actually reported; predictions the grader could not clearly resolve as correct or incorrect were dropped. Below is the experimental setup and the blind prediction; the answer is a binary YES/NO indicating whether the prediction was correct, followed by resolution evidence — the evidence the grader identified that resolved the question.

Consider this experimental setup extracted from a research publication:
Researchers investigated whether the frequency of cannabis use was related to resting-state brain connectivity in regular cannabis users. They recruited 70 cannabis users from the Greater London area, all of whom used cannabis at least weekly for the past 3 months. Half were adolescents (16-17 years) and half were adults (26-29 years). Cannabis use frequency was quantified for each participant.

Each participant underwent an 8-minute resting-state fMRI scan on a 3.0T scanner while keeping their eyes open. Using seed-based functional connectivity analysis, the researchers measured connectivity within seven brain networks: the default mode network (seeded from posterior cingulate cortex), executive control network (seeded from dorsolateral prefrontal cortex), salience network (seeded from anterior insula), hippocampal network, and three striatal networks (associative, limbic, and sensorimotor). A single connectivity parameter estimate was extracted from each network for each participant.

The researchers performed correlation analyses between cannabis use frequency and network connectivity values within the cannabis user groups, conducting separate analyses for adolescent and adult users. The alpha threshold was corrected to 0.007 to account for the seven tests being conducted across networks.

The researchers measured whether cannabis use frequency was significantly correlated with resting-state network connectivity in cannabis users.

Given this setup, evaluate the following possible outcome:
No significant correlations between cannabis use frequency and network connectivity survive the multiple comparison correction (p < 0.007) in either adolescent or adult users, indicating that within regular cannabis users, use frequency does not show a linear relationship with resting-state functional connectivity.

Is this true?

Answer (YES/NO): YES